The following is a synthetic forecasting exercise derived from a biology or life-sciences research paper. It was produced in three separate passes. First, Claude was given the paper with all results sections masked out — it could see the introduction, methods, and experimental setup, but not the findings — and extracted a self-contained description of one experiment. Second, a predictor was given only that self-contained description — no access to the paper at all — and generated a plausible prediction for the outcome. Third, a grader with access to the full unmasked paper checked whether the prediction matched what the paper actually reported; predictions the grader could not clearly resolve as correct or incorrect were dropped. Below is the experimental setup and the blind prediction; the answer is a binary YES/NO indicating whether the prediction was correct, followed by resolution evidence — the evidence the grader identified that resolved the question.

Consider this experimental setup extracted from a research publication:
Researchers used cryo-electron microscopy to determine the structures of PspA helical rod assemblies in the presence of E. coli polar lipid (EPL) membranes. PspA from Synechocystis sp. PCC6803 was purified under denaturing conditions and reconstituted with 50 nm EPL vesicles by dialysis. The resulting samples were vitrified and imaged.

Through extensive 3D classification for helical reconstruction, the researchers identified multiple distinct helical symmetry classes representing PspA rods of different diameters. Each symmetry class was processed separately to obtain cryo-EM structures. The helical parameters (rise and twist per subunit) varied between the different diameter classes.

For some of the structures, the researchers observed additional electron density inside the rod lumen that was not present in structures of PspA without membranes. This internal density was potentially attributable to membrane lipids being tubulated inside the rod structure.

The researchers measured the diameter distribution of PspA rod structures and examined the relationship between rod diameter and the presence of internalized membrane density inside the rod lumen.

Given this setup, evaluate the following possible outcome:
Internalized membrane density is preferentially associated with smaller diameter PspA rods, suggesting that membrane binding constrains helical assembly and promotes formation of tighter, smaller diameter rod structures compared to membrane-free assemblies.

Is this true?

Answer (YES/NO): NO